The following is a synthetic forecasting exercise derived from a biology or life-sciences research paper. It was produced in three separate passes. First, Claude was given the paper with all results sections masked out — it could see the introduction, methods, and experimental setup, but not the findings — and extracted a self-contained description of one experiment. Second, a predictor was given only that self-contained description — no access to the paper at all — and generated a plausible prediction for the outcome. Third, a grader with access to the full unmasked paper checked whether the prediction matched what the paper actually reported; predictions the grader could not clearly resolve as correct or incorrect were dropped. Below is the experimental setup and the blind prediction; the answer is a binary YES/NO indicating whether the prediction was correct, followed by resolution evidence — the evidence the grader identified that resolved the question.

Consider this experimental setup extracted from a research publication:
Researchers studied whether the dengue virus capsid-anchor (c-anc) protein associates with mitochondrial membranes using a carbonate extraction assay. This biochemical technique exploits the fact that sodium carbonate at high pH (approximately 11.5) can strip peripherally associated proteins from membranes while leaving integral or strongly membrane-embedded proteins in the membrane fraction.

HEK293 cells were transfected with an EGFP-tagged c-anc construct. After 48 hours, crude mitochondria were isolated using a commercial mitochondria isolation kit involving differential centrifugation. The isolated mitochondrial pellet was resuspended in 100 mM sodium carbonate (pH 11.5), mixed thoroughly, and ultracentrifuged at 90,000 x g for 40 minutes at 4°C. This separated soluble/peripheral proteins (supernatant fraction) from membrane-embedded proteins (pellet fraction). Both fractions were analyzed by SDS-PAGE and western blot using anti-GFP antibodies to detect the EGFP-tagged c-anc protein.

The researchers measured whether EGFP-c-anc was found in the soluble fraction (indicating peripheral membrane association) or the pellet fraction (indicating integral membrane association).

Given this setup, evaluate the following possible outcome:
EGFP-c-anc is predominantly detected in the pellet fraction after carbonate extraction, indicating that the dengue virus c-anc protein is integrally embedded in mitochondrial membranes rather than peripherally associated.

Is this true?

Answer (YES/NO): YES